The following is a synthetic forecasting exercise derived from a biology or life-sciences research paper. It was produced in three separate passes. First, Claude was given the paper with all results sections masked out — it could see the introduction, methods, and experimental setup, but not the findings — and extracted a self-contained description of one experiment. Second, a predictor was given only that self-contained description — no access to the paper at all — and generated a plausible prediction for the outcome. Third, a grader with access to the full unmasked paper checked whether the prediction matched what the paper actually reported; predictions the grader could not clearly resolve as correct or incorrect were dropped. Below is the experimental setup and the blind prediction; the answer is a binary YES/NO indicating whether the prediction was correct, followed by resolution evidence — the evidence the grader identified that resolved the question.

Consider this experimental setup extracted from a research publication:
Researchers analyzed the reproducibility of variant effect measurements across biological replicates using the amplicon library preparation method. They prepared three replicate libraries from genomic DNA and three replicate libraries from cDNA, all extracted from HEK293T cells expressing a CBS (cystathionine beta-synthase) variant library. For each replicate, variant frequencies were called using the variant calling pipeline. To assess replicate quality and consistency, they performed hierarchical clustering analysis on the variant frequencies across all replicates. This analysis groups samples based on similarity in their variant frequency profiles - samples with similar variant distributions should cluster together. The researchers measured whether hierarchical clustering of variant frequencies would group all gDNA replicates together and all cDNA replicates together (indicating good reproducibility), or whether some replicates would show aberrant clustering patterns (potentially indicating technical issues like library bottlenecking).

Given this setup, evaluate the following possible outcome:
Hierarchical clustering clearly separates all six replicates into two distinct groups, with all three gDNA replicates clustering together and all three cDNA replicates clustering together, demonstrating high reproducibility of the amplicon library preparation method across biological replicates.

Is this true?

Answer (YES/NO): NO